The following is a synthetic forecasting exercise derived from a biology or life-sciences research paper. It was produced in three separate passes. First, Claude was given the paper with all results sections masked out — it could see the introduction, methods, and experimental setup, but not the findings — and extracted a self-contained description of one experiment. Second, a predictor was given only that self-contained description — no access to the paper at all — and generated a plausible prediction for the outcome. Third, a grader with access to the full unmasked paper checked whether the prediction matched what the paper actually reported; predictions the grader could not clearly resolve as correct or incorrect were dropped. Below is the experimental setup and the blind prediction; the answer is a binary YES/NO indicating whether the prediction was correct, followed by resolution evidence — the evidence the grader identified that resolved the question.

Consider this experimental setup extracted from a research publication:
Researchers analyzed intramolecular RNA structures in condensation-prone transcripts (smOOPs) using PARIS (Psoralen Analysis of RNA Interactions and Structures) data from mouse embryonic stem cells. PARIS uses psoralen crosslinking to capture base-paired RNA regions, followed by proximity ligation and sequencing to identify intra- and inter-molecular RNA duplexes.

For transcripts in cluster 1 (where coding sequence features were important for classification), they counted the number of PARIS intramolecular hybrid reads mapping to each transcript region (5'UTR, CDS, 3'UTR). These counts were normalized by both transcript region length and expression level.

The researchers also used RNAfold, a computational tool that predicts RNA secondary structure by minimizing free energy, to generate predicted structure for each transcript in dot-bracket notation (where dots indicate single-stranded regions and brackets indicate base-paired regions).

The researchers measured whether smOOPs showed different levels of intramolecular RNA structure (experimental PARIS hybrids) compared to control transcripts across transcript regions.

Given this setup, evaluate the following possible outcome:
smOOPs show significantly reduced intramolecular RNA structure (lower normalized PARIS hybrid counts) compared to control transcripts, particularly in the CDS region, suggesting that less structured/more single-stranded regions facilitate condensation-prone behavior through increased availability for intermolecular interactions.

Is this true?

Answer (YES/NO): NO